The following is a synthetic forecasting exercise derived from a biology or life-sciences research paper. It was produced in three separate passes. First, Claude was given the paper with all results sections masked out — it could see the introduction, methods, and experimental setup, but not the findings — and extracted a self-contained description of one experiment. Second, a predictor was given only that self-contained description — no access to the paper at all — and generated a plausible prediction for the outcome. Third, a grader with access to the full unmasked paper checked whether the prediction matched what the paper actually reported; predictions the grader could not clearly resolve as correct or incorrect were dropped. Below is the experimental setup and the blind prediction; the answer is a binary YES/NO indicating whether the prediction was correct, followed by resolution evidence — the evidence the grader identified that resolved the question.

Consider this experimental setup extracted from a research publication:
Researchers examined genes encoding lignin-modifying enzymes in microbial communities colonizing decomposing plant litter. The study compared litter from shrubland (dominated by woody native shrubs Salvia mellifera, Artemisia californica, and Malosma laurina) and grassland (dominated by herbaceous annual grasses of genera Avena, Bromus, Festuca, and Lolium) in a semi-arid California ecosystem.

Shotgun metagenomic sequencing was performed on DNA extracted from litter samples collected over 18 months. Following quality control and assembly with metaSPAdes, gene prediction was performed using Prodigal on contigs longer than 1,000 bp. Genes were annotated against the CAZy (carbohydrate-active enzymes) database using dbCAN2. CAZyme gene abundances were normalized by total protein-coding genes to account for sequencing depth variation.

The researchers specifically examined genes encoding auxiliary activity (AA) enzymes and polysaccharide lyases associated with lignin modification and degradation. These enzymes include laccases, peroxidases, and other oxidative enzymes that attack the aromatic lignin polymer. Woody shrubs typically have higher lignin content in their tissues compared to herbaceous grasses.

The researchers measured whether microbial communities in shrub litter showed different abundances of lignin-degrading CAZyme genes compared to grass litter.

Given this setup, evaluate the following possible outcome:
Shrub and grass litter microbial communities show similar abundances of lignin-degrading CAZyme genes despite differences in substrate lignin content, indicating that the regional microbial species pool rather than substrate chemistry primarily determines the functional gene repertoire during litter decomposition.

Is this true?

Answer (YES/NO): NO